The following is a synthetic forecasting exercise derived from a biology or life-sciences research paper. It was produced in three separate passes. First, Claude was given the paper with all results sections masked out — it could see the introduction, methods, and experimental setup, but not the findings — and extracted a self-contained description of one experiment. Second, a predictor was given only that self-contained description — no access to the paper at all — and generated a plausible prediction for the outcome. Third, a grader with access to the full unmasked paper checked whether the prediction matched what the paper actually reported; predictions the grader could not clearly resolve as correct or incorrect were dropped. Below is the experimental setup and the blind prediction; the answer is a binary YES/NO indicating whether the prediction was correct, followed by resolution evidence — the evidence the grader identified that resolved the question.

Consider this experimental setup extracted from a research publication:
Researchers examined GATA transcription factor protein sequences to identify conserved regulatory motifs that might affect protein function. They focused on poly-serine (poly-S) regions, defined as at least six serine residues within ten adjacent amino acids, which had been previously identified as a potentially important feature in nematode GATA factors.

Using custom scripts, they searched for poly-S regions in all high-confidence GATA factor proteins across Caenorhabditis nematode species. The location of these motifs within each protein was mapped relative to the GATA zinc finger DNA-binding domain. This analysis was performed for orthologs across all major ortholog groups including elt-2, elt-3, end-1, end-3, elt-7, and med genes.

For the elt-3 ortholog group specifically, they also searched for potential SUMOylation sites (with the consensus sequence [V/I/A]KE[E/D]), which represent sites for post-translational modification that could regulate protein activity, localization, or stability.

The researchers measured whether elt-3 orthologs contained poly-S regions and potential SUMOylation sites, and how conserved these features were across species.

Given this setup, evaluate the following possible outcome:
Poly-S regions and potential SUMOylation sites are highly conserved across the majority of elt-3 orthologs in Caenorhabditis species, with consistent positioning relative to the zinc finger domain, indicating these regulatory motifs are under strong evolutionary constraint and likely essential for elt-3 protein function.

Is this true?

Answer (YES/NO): NO